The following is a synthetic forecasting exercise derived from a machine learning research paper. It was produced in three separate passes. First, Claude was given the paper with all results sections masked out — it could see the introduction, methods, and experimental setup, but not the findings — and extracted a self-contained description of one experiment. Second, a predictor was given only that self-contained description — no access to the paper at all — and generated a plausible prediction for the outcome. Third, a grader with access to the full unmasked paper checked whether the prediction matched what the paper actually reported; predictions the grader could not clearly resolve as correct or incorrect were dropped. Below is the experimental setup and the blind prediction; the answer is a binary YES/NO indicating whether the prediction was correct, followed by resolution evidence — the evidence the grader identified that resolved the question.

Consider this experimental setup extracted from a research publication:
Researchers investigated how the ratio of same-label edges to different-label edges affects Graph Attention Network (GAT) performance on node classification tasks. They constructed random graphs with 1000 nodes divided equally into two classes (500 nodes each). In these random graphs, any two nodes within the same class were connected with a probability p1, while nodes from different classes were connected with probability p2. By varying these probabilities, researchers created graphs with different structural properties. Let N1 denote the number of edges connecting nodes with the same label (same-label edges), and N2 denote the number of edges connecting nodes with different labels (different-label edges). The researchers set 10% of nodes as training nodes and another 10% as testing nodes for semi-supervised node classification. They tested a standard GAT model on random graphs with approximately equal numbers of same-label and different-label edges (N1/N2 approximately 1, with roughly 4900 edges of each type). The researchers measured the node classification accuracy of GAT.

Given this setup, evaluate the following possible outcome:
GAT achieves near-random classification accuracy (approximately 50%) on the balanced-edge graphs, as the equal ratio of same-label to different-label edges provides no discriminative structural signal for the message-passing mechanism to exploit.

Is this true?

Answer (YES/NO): YES